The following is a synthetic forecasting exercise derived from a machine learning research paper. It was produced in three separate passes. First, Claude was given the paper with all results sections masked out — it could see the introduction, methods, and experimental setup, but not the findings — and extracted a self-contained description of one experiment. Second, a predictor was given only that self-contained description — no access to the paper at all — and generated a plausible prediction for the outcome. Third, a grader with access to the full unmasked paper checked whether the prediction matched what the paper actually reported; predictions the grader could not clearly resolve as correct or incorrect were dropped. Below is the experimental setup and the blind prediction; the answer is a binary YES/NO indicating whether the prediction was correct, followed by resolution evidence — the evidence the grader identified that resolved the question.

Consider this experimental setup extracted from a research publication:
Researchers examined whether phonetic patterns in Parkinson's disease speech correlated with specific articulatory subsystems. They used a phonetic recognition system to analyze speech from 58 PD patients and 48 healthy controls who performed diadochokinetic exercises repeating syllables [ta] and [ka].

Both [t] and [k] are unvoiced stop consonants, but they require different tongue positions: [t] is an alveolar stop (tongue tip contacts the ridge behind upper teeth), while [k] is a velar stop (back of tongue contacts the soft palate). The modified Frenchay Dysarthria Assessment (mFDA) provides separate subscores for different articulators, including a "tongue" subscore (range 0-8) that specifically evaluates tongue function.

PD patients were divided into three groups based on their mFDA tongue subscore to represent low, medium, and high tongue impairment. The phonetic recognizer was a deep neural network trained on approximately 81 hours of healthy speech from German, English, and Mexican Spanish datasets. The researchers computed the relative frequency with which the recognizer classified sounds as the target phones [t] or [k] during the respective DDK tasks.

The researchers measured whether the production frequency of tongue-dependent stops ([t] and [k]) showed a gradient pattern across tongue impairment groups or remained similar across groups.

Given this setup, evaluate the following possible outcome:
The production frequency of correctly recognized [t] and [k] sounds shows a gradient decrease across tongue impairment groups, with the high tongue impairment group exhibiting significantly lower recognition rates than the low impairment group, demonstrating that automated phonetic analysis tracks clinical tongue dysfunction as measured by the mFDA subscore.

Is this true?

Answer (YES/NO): NO